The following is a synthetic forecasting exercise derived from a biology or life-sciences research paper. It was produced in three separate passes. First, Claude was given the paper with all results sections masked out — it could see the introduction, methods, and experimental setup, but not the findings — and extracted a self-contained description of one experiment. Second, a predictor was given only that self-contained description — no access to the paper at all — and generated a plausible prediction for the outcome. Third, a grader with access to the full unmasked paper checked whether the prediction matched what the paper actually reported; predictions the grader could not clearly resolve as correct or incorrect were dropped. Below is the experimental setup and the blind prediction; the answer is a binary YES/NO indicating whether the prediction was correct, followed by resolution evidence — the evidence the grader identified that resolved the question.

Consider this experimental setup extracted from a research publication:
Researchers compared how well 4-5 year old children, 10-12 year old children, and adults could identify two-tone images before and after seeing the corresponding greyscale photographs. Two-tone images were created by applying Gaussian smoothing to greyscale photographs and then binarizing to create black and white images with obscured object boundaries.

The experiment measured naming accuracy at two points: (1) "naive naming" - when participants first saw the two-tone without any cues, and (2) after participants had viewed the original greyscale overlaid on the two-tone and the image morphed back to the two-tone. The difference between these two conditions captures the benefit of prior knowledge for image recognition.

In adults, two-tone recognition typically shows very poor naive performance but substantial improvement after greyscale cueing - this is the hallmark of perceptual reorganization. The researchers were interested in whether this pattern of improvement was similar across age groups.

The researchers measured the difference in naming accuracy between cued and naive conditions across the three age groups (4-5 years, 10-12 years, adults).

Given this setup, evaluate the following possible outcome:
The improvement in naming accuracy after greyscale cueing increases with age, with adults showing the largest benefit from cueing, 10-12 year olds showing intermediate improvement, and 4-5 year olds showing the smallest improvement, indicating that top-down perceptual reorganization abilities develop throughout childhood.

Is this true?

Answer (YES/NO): NO